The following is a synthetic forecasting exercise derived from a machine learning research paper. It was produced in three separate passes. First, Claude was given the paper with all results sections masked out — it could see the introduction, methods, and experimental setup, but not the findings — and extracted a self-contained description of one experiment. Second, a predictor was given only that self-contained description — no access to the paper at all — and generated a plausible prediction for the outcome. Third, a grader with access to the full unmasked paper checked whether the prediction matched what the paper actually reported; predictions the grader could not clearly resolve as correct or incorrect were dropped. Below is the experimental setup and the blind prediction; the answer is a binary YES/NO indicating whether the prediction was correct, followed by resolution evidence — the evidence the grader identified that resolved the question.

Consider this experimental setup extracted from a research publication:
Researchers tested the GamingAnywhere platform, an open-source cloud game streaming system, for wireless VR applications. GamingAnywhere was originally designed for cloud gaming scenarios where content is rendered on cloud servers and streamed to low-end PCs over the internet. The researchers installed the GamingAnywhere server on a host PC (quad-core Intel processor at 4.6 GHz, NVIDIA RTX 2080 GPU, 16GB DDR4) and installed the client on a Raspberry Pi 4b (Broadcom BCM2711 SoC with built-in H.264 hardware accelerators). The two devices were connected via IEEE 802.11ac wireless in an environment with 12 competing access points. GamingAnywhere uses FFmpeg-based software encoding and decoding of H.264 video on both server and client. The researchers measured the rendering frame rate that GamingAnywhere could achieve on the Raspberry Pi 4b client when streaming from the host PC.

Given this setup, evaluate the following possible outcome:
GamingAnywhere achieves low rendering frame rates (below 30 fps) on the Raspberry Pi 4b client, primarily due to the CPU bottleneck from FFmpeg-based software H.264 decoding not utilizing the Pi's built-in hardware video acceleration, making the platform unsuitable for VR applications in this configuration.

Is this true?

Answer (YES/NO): YES